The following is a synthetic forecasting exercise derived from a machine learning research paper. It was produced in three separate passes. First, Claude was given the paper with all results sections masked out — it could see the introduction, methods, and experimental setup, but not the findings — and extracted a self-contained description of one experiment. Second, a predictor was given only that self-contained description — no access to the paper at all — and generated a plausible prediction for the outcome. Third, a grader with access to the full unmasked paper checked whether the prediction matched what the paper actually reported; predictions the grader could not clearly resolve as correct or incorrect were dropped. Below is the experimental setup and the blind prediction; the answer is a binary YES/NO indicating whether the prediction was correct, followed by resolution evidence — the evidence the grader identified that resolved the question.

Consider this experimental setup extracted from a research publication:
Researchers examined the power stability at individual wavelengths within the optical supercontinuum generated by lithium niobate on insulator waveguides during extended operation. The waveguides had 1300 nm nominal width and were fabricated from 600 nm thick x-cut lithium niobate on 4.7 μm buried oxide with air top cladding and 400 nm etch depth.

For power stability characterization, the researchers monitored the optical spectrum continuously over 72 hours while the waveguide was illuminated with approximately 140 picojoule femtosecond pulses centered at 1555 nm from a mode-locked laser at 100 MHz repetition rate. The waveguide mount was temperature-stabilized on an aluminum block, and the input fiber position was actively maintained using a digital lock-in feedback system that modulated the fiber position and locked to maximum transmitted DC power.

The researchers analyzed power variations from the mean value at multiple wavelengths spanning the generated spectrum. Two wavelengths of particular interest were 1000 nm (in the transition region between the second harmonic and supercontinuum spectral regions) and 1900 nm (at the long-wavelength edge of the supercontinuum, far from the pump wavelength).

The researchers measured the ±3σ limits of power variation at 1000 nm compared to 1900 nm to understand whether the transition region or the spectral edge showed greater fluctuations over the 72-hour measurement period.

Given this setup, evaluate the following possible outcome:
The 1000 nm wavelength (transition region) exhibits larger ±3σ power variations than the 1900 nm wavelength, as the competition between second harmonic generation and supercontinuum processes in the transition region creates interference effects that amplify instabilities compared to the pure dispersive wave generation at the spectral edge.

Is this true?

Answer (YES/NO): YES